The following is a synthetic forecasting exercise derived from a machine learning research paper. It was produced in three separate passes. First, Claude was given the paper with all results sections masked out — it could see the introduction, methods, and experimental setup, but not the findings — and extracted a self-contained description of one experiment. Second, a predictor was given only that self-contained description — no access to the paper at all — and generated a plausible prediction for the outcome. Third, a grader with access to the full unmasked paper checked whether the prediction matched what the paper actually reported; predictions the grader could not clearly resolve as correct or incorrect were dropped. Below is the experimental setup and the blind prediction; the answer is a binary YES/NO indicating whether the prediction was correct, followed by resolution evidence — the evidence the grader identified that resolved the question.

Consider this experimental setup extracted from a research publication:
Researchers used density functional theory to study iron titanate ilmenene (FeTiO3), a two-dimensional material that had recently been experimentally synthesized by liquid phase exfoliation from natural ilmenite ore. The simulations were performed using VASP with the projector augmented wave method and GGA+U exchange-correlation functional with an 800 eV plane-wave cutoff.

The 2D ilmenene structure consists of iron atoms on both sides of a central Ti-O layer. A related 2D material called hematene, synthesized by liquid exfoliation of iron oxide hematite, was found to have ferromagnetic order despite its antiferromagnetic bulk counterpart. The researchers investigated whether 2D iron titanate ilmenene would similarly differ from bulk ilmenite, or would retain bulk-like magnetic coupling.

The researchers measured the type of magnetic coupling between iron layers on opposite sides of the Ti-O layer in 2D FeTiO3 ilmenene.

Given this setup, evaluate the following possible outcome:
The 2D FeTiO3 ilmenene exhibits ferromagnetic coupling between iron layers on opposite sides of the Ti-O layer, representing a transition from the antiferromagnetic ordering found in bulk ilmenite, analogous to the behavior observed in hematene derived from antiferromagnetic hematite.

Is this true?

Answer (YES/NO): NO